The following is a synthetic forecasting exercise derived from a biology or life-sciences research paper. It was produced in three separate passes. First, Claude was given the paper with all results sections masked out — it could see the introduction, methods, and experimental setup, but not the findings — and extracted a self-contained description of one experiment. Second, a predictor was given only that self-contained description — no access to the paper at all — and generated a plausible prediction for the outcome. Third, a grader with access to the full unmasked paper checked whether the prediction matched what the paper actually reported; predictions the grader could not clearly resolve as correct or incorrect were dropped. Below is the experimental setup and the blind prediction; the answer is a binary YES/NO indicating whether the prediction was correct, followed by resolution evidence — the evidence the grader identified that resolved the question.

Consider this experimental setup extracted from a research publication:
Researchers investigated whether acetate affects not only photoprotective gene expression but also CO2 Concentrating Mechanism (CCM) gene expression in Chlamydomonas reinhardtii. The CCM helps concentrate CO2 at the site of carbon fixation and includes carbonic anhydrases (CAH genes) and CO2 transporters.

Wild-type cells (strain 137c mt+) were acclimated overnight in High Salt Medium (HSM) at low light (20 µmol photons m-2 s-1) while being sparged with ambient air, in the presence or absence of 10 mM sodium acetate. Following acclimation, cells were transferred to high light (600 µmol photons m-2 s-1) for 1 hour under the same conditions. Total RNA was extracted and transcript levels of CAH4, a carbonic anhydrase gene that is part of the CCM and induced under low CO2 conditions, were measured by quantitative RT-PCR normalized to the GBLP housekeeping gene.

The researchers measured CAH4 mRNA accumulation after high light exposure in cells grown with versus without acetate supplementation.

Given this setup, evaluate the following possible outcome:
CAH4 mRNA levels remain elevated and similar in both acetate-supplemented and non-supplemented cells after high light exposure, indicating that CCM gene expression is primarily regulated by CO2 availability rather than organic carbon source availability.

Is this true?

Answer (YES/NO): NO